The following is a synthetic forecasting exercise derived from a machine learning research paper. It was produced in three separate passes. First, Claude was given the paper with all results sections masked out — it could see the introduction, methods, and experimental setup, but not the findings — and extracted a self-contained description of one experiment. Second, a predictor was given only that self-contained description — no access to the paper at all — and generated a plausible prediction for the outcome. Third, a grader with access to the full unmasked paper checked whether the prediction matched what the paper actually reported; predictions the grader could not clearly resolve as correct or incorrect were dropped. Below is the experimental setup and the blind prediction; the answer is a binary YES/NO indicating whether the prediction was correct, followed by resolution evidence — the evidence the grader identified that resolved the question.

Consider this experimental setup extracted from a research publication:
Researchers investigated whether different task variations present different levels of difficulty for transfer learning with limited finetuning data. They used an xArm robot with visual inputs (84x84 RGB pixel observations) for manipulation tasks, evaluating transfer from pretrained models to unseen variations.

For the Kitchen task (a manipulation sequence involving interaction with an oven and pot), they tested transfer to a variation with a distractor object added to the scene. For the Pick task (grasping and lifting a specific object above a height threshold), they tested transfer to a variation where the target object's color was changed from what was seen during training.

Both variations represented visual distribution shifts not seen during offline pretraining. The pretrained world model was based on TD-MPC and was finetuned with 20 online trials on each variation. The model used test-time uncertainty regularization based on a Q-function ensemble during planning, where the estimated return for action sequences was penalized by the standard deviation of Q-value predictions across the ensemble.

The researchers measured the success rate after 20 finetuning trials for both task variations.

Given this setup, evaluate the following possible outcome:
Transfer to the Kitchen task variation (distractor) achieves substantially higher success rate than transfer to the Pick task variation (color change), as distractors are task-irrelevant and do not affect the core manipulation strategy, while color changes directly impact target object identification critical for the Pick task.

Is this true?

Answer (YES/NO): YES